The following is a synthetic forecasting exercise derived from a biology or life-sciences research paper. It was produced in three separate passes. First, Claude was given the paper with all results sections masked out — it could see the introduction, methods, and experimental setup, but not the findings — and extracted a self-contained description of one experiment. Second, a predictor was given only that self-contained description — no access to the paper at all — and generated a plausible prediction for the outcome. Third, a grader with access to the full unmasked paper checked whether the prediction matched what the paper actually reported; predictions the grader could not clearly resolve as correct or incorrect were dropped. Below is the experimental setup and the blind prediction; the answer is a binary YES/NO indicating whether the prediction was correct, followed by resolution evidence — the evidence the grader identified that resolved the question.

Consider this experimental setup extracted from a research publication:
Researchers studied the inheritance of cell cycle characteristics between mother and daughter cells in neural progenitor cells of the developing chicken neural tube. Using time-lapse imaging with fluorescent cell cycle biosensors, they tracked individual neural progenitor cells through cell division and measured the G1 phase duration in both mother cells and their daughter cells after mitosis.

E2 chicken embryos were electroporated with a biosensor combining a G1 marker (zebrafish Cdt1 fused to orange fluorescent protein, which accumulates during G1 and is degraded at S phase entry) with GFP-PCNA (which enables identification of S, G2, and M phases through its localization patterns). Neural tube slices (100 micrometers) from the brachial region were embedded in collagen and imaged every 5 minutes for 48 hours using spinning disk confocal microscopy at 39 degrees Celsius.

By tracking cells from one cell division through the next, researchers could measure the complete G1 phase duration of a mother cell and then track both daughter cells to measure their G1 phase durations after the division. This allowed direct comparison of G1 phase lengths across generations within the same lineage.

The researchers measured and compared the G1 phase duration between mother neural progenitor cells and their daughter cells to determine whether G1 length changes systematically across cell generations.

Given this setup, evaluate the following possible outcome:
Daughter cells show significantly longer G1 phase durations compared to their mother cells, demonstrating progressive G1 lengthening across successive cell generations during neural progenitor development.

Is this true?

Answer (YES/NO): YES